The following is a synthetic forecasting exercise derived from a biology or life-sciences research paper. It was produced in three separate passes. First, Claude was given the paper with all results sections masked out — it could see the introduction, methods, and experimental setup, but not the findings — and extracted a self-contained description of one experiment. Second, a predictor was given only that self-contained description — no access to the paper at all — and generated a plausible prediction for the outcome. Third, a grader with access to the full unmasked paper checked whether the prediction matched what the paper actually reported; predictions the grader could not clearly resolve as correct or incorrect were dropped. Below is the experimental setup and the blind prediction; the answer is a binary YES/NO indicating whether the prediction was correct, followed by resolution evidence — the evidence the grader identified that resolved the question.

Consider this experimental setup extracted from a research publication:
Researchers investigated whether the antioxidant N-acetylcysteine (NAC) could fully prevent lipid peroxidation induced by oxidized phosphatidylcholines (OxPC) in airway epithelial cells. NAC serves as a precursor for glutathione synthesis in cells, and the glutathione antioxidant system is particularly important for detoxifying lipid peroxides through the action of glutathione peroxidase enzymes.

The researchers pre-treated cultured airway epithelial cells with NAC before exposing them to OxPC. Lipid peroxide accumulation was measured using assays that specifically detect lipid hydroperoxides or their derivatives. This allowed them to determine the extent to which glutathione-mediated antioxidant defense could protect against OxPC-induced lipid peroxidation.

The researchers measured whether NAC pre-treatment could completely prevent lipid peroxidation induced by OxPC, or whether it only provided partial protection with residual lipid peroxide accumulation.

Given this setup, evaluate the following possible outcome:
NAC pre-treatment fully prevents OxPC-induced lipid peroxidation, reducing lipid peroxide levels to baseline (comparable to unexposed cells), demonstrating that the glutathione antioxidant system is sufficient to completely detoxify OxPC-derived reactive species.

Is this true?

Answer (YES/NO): NO